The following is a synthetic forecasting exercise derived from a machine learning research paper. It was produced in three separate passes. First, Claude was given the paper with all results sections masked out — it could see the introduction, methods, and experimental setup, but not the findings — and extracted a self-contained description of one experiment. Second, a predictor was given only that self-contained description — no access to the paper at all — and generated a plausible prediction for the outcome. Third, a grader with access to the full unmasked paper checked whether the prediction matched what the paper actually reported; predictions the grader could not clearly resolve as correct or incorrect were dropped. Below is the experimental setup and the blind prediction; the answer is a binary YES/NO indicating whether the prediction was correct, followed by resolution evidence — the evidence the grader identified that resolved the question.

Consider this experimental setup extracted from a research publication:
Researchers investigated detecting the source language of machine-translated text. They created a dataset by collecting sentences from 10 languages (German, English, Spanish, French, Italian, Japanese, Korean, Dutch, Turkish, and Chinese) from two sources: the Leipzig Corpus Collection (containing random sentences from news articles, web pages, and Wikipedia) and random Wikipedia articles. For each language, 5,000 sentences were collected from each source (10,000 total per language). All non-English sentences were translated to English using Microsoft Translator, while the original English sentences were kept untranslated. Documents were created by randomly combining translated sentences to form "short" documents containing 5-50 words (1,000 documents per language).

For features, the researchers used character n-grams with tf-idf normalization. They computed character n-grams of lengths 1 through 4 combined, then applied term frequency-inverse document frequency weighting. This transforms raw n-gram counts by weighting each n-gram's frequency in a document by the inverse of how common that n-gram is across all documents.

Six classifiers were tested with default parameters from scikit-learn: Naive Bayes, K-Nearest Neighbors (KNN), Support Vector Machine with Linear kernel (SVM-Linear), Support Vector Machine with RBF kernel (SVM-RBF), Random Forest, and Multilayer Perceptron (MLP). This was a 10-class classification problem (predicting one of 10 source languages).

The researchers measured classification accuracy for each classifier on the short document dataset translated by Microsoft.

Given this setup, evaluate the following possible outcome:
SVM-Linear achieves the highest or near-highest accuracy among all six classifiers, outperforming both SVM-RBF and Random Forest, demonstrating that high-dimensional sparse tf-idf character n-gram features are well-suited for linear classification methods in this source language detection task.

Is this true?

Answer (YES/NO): YES